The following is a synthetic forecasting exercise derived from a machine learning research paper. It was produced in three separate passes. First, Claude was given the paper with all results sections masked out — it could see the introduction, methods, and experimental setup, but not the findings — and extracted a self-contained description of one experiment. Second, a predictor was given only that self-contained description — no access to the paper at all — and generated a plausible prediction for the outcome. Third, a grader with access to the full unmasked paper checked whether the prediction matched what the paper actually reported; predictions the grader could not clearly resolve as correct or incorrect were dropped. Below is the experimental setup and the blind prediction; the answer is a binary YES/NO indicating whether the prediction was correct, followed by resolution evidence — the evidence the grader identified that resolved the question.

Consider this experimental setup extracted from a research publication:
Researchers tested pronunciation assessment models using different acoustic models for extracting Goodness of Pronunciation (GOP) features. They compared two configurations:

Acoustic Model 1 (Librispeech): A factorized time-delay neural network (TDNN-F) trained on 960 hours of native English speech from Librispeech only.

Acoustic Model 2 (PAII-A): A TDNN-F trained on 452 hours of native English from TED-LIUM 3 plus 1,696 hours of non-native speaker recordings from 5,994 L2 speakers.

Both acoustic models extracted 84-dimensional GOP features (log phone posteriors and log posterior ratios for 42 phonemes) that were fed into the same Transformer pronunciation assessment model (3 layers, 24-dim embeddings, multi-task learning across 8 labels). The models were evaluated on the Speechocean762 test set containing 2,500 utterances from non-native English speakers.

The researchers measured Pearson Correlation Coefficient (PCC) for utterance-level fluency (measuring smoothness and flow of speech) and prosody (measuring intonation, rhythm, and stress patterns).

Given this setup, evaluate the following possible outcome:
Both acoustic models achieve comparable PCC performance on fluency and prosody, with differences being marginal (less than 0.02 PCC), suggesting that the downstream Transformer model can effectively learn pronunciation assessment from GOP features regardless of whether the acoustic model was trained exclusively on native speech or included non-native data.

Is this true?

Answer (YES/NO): NO